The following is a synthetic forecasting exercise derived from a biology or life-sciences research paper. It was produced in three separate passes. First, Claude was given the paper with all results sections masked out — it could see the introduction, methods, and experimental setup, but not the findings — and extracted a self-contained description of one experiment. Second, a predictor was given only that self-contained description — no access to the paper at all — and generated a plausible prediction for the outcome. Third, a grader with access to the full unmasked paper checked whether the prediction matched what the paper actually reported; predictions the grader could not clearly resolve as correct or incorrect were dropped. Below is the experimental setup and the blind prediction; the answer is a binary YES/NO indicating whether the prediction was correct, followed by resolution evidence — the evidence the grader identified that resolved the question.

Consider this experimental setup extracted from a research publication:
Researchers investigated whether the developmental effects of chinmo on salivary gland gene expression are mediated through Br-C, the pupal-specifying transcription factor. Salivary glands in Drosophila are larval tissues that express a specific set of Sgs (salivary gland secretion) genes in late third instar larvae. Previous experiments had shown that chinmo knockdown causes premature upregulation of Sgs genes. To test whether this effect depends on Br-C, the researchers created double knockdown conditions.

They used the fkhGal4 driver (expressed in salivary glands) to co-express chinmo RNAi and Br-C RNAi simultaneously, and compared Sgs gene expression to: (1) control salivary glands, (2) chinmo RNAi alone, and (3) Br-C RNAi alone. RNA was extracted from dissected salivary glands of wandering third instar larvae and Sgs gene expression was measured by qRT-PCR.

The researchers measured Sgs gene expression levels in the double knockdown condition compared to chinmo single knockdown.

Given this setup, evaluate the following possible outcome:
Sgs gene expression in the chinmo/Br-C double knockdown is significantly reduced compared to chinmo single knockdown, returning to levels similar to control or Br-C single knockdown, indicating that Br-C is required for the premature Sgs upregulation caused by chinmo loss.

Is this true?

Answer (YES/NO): NO